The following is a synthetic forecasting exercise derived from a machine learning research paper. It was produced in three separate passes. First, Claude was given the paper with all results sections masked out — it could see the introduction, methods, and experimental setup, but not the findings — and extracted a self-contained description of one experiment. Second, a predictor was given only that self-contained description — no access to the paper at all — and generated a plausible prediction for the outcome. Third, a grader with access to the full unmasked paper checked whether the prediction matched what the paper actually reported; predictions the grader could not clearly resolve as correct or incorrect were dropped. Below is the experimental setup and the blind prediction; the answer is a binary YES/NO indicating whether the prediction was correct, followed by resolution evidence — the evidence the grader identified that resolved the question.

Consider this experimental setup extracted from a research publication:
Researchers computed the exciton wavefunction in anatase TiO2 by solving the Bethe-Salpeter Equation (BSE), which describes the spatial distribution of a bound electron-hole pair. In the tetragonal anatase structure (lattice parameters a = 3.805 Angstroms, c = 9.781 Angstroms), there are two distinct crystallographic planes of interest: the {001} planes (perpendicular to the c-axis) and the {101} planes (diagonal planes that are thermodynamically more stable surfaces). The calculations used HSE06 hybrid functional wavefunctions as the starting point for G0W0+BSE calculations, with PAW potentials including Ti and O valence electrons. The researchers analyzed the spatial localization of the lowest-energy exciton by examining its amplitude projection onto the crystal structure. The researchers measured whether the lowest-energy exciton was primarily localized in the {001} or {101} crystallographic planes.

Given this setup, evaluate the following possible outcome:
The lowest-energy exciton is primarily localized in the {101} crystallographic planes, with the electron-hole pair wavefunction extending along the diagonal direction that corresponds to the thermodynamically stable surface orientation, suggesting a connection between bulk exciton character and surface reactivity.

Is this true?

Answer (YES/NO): NO